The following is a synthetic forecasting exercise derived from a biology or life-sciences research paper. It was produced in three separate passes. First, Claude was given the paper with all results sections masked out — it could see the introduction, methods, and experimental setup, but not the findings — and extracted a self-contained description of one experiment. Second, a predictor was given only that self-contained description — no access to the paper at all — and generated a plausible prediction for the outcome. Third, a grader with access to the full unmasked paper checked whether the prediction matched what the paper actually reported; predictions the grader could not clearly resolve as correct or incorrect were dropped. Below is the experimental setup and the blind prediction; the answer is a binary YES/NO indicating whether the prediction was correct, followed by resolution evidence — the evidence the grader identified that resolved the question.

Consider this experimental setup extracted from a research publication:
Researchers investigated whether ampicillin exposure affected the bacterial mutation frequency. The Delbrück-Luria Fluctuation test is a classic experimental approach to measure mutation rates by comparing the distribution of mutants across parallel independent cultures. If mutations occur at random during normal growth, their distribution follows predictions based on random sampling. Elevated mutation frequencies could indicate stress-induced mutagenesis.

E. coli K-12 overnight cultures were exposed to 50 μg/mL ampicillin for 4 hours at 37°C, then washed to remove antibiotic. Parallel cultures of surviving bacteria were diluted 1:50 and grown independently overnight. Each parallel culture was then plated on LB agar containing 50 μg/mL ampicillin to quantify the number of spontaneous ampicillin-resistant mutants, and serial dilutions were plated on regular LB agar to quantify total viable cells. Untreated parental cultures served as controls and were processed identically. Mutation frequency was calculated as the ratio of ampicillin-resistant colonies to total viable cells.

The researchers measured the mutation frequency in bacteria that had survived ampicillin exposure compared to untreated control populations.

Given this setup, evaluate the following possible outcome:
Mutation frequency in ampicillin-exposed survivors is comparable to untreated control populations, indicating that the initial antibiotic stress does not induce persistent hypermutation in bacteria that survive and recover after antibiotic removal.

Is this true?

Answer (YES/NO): NO